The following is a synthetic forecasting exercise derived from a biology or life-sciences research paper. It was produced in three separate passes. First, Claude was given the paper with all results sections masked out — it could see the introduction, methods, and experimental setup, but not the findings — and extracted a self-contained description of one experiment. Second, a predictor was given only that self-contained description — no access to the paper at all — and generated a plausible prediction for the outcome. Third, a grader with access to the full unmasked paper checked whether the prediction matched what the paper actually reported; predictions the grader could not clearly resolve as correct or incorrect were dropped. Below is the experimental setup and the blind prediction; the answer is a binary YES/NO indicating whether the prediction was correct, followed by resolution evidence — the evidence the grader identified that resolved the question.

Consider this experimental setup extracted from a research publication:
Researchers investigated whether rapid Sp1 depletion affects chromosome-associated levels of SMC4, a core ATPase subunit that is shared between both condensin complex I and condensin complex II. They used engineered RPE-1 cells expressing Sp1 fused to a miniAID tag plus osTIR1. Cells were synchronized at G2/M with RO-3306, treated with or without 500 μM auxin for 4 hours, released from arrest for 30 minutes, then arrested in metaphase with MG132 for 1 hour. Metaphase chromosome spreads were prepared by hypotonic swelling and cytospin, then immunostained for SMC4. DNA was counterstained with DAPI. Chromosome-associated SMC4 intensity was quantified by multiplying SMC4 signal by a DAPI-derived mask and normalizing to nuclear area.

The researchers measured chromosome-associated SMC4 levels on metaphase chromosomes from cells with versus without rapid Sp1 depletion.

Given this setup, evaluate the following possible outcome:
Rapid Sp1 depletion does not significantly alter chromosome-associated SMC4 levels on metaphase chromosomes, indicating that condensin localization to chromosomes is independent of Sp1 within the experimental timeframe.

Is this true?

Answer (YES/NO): NO